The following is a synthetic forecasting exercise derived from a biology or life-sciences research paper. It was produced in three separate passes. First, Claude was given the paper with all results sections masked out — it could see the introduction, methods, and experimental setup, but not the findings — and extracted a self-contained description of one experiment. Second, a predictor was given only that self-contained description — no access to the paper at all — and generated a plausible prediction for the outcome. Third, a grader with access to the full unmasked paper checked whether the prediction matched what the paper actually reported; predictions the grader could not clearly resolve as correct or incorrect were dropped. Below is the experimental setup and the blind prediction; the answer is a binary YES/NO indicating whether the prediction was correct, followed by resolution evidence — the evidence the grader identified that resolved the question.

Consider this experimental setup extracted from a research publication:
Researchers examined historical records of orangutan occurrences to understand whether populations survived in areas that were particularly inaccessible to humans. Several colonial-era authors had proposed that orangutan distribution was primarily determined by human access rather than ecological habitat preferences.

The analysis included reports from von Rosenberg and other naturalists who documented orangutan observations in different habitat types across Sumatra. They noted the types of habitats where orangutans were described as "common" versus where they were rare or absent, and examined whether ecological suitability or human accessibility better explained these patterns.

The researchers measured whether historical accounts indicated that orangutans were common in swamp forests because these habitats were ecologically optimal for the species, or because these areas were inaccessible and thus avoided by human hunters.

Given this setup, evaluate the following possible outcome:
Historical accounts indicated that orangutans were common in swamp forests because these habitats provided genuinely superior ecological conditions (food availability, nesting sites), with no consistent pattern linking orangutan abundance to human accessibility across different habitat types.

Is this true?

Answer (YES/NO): NO